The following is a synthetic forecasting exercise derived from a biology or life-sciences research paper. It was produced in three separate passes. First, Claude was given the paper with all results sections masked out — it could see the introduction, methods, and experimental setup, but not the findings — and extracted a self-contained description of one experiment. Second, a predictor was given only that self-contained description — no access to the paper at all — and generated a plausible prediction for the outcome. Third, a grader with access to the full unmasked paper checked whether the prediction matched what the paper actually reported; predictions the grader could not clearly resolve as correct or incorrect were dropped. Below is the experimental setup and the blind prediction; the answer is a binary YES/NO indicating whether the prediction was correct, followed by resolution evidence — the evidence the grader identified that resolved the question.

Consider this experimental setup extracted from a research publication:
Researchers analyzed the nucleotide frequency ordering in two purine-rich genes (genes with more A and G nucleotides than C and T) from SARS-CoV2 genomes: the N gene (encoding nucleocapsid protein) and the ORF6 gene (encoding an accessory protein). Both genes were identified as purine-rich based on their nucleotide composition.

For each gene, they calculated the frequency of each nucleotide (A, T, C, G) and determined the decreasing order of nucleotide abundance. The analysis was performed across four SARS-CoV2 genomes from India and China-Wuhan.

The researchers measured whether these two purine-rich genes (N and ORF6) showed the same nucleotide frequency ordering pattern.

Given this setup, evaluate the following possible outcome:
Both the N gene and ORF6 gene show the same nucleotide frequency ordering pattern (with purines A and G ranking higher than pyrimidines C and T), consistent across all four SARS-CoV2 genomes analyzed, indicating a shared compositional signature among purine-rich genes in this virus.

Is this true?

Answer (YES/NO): NO